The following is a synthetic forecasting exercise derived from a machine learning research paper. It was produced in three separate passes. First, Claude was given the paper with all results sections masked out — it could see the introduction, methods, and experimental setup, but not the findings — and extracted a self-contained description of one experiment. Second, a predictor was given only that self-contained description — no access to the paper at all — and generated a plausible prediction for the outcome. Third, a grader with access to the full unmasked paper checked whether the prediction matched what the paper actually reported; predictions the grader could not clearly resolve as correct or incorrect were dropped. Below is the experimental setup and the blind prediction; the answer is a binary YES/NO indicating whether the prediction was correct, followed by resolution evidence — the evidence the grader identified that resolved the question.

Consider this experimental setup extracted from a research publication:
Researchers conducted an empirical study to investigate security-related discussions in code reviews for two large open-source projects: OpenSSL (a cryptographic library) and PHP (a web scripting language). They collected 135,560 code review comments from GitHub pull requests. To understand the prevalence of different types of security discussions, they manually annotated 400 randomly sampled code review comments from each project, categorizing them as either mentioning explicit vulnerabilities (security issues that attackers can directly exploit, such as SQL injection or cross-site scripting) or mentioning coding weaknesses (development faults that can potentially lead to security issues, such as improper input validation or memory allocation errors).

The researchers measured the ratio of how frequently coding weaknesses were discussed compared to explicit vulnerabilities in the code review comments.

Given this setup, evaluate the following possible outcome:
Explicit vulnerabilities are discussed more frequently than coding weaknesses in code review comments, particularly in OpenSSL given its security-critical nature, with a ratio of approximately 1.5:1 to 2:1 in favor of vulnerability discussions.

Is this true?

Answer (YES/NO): NO